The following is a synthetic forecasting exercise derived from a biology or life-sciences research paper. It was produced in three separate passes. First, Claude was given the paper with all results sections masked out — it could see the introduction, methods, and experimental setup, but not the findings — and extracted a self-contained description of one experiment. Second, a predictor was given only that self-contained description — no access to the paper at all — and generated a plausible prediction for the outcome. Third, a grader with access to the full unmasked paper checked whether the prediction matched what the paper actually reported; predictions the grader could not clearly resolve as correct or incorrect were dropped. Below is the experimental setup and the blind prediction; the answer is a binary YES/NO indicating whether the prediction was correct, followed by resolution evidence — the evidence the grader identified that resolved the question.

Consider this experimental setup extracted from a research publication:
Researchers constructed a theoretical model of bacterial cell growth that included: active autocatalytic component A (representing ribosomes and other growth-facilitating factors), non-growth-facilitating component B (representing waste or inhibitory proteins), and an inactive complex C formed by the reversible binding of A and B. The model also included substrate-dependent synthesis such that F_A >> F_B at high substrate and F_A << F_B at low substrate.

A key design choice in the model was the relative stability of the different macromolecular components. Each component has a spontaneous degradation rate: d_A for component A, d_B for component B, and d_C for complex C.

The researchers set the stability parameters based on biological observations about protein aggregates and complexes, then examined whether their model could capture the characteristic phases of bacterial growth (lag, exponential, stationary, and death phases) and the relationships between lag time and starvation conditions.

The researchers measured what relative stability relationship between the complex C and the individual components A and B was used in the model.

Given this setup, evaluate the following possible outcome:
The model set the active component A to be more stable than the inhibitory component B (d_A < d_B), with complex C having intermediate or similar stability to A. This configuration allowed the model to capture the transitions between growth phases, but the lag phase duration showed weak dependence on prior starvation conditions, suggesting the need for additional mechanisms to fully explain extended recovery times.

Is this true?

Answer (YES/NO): NO